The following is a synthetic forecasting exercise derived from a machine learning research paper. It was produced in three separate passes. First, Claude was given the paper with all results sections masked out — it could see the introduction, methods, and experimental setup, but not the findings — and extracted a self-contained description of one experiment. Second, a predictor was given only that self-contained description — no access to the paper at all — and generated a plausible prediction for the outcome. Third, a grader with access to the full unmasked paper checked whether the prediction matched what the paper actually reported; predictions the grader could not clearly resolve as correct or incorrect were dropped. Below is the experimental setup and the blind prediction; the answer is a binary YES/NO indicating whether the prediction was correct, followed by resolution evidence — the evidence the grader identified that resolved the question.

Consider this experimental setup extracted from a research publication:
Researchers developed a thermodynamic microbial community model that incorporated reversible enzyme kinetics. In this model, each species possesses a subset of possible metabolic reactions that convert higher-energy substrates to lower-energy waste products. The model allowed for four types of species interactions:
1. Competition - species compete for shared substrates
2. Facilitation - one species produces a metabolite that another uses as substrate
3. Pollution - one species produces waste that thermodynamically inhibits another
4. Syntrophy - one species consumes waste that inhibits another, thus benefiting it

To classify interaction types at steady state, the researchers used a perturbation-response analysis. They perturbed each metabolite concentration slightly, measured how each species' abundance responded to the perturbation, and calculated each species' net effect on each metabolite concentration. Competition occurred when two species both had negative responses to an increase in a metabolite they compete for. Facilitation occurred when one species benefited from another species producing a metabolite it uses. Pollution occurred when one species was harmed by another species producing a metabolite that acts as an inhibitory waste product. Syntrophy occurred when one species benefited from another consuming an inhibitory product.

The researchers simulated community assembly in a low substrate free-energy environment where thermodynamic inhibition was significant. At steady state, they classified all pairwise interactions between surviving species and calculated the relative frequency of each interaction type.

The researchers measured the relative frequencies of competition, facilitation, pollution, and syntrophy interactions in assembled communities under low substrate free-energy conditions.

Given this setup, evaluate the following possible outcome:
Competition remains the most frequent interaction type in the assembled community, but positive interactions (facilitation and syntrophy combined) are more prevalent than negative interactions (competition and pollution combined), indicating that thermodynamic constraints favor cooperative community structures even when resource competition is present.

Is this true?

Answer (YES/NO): NO